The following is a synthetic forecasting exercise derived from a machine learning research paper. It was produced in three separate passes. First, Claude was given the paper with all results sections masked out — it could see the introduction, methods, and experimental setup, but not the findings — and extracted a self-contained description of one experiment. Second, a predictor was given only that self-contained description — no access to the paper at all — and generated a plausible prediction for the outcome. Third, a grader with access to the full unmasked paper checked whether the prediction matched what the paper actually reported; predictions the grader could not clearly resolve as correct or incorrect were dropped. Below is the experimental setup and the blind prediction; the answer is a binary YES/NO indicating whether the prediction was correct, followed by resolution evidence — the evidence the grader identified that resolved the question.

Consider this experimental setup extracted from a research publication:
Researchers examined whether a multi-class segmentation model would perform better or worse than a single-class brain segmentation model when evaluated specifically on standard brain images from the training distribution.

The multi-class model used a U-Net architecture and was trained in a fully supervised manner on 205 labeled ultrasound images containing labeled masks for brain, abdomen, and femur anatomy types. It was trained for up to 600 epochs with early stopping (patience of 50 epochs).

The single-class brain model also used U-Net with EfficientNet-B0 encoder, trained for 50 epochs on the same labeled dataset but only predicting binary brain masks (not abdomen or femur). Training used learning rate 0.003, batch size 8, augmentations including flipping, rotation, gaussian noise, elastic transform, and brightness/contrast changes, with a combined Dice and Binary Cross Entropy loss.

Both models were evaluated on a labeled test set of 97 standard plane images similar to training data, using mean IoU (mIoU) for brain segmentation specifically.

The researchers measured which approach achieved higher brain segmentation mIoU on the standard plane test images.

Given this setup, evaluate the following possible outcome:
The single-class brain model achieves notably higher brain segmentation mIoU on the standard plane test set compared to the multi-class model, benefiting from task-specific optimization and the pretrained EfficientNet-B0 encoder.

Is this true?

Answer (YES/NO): YES